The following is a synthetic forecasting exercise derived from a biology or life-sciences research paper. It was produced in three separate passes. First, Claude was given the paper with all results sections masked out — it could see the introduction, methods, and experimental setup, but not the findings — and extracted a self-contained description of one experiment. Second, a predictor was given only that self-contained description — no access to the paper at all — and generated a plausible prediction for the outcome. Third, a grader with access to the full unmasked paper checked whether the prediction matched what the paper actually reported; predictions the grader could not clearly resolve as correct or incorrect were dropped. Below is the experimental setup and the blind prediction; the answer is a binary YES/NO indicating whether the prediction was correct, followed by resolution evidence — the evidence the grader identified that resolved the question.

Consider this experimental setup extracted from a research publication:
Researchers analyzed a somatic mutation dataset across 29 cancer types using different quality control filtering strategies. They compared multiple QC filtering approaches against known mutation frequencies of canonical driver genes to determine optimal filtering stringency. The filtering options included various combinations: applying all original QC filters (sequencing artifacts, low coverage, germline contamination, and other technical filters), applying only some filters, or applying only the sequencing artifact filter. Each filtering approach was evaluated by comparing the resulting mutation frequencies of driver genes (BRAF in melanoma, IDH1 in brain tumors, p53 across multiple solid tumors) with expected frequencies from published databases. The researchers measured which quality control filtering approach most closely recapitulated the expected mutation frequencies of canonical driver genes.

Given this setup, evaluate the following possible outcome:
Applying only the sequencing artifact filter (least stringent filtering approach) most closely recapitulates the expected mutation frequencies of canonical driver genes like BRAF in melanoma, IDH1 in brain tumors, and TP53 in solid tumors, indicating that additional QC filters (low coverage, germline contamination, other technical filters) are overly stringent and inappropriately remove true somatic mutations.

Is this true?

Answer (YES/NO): YES